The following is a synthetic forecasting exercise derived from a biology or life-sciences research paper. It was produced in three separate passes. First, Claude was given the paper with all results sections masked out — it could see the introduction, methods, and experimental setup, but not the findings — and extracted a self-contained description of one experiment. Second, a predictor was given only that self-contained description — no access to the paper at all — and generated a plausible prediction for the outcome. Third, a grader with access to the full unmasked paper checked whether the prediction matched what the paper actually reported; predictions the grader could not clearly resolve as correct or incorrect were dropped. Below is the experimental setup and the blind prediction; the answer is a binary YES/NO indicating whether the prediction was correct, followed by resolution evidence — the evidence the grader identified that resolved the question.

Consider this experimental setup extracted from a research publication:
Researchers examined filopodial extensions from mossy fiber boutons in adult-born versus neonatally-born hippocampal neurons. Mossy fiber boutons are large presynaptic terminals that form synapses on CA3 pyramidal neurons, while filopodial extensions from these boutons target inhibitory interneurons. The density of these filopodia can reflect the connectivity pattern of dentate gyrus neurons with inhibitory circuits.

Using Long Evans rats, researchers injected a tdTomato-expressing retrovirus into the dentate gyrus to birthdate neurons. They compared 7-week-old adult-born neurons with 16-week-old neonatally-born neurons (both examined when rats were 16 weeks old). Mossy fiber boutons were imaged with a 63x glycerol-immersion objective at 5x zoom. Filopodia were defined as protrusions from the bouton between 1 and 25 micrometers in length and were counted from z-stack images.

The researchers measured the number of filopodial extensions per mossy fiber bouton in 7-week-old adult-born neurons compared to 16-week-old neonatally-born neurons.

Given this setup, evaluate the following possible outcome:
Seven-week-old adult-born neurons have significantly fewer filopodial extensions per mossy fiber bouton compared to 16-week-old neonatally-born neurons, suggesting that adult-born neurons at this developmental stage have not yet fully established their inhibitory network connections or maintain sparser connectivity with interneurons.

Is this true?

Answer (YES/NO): NO